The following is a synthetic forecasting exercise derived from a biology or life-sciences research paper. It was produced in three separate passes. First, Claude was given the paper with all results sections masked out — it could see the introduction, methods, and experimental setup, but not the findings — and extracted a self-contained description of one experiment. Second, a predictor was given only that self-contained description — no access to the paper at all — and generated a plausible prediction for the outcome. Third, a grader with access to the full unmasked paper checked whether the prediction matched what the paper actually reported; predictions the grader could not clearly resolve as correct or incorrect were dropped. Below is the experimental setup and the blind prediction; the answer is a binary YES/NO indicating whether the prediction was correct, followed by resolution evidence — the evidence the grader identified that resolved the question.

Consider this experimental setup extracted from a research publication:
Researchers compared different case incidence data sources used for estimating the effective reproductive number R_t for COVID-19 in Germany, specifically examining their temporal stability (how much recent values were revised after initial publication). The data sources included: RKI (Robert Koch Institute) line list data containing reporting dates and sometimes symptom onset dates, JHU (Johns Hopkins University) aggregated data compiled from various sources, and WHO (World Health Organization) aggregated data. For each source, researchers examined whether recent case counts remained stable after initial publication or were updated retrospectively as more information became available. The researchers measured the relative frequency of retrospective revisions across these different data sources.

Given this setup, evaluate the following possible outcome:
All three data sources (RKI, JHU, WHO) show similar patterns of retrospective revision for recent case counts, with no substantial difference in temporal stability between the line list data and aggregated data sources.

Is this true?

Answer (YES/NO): NO